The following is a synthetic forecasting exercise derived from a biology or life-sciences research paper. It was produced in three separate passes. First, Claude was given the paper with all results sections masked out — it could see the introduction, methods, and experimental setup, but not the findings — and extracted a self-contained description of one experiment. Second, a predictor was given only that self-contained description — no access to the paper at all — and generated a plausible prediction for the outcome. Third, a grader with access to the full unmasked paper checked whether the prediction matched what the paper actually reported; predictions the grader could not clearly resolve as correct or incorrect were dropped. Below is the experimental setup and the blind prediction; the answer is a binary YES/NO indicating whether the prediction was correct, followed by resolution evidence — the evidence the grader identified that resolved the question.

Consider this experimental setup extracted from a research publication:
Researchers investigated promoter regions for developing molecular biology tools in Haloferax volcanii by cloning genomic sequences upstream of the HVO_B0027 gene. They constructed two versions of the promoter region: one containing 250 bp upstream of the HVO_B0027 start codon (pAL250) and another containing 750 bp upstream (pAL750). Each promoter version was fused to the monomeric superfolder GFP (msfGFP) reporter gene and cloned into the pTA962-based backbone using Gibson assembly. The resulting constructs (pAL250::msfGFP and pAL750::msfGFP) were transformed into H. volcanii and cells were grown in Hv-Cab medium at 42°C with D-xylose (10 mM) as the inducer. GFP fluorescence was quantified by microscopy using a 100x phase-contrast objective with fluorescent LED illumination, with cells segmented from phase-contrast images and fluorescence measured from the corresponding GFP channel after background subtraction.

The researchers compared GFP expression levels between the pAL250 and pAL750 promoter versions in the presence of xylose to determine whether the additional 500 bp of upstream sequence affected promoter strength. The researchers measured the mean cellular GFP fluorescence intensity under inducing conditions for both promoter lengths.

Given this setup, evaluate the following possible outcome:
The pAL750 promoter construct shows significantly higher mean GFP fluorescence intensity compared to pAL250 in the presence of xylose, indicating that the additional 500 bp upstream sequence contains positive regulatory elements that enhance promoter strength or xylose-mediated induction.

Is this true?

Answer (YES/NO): YES